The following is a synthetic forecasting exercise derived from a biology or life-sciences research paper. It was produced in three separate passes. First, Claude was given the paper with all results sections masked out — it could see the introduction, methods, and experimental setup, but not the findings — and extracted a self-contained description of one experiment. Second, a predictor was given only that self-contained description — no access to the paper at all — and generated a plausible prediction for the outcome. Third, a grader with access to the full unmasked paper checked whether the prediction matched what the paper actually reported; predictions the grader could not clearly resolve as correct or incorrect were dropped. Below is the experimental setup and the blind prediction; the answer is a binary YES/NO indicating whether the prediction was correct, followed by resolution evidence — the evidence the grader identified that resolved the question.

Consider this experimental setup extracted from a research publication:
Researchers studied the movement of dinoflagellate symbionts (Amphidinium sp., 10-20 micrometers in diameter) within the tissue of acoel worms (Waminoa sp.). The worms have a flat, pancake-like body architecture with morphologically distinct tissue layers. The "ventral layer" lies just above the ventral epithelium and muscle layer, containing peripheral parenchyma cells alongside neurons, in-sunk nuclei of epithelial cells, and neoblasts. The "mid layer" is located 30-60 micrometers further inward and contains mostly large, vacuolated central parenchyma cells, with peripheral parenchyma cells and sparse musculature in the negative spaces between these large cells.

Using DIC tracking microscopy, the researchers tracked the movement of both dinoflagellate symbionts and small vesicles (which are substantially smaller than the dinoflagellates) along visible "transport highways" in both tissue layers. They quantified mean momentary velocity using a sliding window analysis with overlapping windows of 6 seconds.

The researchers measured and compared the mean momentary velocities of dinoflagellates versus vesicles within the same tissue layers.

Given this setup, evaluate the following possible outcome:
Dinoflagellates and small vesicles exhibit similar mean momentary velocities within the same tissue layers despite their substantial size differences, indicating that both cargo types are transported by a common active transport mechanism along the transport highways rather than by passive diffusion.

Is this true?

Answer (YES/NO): NO